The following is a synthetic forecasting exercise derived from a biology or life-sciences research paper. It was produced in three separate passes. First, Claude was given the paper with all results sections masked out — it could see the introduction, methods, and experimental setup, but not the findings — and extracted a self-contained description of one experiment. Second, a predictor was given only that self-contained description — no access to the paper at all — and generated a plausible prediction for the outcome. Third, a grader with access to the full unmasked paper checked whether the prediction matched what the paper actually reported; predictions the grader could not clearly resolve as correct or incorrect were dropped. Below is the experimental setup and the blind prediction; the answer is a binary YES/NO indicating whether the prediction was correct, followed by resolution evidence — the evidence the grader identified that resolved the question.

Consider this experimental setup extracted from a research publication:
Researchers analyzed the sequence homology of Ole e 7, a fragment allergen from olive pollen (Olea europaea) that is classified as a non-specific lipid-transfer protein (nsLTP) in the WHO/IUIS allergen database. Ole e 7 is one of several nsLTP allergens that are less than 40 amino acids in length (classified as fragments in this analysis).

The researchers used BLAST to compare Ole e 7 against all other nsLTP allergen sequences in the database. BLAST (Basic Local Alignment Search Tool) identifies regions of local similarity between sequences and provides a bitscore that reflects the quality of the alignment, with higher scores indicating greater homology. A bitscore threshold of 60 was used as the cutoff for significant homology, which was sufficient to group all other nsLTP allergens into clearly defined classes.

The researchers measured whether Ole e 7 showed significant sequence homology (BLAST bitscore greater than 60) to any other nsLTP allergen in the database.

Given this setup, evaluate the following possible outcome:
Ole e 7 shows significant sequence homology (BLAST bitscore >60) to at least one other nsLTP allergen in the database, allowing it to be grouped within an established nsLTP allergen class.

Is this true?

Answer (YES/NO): NO